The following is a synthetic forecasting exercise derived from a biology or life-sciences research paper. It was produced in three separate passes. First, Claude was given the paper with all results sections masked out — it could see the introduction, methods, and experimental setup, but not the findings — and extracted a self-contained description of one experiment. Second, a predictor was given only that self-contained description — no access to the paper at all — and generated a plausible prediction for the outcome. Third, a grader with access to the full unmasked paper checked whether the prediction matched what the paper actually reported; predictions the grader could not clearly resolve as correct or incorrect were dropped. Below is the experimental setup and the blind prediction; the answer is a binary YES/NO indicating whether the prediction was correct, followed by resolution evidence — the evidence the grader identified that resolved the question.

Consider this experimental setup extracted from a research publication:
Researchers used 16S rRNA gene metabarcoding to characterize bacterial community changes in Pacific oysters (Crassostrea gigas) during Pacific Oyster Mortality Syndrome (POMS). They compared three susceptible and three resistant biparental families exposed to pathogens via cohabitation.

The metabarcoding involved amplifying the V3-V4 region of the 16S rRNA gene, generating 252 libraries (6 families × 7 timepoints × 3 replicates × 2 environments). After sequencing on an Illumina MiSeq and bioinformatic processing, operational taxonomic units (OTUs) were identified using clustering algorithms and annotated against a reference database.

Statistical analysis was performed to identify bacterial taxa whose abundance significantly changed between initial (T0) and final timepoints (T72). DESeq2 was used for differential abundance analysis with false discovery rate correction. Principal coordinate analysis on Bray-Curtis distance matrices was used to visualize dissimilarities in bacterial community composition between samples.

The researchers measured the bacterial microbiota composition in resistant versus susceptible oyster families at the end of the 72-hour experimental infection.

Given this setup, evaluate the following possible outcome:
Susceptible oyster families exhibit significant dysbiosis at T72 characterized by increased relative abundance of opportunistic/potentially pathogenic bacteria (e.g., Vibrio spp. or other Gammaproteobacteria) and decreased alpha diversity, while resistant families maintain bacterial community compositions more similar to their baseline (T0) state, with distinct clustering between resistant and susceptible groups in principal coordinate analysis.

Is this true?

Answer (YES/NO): YES